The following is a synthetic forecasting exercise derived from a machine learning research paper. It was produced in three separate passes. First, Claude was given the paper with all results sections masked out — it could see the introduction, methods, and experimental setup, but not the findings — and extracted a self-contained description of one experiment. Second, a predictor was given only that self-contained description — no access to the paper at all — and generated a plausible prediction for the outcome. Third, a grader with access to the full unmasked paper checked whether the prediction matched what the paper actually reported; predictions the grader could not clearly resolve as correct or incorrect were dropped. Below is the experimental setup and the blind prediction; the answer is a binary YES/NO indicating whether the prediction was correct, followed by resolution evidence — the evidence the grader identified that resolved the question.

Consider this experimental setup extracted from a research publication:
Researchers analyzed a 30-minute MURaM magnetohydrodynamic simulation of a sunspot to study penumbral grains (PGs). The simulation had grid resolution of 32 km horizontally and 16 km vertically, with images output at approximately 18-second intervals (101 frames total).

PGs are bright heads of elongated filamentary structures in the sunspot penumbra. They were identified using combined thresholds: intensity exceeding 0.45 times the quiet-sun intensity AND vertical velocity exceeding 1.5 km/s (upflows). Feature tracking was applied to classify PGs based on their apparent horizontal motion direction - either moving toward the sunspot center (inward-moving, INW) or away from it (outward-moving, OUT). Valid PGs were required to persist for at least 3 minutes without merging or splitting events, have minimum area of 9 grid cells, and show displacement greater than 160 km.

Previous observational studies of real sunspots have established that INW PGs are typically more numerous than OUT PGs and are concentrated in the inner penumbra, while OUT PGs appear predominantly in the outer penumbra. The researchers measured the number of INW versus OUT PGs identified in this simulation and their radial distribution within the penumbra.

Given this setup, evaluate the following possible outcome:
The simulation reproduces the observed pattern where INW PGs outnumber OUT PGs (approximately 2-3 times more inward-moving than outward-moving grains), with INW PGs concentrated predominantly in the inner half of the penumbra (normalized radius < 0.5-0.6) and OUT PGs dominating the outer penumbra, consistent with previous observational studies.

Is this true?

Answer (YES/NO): NO